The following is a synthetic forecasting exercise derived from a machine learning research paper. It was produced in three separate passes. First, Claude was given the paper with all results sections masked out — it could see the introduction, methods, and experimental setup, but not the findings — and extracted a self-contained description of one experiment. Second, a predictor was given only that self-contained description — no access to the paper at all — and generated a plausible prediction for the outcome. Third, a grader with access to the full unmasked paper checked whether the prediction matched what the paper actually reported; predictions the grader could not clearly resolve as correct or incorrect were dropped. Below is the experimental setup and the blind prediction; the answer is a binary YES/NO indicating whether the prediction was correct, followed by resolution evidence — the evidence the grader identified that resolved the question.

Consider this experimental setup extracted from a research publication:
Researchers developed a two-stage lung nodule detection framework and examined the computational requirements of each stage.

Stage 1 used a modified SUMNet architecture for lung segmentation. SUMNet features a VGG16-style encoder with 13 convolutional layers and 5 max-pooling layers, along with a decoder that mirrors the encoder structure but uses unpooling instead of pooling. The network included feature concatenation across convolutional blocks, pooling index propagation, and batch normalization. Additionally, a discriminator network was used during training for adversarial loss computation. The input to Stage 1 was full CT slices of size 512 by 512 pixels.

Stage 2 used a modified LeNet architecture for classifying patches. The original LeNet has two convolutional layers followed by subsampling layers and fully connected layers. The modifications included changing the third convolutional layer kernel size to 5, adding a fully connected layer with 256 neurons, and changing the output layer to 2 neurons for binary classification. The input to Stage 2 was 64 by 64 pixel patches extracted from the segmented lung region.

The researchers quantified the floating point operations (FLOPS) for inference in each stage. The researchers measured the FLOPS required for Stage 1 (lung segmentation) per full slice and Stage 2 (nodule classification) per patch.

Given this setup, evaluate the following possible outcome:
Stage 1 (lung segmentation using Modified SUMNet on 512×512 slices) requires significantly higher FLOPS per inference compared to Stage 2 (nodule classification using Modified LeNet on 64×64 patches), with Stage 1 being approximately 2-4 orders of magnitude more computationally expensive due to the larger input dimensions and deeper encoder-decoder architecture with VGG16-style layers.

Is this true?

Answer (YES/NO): NO